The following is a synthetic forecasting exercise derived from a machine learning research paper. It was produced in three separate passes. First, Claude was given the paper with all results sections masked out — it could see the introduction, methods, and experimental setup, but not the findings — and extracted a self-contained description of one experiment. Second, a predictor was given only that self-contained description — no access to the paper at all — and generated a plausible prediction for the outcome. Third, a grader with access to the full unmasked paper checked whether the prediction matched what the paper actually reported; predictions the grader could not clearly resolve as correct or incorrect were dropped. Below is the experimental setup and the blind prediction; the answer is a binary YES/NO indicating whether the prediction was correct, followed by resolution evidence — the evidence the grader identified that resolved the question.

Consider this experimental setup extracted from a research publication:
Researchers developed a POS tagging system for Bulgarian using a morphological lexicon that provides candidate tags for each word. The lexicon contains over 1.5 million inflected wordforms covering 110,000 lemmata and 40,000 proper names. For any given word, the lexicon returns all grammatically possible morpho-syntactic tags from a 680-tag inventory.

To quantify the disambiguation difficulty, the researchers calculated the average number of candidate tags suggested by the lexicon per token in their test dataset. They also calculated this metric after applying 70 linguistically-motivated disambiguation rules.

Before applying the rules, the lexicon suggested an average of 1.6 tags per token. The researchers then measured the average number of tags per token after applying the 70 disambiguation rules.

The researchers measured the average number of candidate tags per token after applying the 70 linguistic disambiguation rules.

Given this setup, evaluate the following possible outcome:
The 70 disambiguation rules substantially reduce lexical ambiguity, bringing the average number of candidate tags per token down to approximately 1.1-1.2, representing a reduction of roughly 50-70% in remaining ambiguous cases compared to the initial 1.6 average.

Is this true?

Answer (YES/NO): NO